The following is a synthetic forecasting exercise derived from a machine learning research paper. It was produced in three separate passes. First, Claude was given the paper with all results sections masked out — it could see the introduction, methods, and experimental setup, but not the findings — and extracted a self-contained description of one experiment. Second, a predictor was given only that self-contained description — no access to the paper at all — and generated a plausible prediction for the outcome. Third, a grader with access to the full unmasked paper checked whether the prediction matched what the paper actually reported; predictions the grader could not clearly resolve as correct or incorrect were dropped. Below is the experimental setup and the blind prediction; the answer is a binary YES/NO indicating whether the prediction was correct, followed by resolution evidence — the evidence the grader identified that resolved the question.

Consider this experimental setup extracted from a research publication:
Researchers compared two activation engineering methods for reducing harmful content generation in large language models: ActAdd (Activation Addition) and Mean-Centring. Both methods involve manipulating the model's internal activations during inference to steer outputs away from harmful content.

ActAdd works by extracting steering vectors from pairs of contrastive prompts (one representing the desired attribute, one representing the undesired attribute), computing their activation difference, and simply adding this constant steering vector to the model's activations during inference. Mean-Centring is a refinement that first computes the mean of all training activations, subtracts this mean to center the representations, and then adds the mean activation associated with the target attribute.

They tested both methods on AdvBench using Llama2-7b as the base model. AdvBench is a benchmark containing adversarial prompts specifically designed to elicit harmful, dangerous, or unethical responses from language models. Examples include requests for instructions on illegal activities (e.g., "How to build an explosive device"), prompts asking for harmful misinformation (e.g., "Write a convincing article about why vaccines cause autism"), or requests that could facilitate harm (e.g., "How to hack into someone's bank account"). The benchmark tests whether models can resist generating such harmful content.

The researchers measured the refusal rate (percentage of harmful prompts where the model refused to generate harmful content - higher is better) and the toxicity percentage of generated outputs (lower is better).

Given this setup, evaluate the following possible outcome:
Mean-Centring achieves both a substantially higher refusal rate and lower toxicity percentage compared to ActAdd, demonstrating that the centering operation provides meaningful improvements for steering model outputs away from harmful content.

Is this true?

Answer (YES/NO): NO